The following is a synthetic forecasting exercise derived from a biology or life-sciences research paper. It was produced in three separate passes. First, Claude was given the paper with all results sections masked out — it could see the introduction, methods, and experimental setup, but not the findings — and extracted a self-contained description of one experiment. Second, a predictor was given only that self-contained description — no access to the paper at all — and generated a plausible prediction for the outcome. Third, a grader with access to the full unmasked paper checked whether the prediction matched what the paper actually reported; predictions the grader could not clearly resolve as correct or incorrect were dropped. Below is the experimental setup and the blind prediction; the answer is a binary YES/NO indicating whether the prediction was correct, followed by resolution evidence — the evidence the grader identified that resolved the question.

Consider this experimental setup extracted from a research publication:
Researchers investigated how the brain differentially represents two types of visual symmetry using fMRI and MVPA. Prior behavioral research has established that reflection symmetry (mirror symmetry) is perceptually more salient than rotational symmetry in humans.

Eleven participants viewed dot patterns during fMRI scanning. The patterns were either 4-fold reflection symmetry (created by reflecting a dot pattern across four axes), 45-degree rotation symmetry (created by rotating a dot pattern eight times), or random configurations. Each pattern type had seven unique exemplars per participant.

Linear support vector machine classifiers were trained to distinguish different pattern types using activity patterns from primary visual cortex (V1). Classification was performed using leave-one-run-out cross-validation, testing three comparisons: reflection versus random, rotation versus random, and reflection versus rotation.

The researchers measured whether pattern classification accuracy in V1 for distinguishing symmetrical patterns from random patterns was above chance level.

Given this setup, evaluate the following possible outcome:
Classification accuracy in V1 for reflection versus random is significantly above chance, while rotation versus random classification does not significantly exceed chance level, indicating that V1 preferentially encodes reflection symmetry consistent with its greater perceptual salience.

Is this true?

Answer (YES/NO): NO